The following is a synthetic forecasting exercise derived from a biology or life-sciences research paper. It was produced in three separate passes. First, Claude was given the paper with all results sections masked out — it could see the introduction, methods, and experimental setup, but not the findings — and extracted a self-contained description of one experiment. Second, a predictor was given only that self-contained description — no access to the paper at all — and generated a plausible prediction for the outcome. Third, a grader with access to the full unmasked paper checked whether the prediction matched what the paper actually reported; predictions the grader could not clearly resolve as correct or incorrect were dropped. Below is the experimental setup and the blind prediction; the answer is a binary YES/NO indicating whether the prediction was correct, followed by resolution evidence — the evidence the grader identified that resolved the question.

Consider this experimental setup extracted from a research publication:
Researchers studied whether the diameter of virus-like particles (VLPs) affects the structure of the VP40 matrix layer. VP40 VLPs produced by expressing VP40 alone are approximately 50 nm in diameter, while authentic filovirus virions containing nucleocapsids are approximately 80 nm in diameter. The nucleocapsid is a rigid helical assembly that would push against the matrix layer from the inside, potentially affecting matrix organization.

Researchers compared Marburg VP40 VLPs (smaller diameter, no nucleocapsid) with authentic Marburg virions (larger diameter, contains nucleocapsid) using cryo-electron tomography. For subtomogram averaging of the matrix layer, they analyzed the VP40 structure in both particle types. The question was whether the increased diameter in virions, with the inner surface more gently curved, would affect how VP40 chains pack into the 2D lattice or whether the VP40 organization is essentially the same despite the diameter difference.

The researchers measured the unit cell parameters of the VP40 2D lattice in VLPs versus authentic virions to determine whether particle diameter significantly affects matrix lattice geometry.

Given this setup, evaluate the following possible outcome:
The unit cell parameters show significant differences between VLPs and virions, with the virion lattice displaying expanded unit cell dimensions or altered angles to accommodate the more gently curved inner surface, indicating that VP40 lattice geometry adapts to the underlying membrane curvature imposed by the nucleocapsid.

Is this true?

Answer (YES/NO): YES